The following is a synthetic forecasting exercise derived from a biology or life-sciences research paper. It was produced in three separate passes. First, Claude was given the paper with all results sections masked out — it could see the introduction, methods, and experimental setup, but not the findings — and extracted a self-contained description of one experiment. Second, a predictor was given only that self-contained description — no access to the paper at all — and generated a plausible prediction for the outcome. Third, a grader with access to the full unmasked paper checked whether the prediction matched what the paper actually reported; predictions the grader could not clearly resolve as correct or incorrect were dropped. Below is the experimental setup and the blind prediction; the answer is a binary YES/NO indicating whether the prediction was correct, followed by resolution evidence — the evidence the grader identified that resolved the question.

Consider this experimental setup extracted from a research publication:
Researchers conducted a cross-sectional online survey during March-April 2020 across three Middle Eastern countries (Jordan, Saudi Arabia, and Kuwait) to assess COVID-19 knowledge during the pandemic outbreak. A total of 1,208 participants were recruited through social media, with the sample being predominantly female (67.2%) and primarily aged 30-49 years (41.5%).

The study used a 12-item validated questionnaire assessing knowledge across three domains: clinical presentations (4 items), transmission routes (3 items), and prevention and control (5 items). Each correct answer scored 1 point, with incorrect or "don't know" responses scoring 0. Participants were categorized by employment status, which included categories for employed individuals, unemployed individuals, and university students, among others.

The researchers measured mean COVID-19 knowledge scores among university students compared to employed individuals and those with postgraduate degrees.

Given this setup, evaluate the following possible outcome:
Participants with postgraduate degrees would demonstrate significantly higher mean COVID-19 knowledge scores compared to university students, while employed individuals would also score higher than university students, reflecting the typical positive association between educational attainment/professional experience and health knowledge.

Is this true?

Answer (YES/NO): YES